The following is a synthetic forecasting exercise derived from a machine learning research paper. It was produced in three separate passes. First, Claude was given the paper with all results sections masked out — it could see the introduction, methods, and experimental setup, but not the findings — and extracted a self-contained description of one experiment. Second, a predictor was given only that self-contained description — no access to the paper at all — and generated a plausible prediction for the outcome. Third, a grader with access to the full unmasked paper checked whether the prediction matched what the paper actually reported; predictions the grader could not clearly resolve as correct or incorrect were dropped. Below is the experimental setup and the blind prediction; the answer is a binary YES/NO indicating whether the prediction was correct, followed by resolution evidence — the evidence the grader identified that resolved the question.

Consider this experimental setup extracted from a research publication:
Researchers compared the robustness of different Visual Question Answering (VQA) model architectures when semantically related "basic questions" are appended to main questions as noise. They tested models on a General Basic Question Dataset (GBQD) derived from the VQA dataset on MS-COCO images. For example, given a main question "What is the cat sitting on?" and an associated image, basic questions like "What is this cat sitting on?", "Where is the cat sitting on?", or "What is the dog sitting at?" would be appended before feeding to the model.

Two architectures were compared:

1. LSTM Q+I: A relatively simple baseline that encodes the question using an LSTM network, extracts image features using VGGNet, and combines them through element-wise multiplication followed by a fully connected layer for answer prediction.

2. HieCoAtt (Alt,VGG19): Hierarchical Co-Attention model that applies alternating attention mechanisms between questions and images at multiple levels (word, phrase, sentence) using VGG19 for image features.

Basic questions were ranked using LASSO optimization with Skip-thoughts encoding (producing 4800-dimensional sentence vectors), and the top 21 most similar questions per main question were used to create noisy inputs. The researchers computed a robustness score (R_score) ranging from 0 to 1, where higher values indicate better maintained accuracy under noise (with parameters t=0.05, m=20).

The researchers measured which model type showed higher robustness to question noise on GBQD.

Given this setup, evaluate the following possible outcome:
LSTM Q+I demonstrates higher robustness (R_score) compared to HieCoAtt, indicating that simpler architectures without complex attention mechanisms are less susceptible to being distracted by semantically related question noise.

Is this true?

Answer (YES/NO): NO